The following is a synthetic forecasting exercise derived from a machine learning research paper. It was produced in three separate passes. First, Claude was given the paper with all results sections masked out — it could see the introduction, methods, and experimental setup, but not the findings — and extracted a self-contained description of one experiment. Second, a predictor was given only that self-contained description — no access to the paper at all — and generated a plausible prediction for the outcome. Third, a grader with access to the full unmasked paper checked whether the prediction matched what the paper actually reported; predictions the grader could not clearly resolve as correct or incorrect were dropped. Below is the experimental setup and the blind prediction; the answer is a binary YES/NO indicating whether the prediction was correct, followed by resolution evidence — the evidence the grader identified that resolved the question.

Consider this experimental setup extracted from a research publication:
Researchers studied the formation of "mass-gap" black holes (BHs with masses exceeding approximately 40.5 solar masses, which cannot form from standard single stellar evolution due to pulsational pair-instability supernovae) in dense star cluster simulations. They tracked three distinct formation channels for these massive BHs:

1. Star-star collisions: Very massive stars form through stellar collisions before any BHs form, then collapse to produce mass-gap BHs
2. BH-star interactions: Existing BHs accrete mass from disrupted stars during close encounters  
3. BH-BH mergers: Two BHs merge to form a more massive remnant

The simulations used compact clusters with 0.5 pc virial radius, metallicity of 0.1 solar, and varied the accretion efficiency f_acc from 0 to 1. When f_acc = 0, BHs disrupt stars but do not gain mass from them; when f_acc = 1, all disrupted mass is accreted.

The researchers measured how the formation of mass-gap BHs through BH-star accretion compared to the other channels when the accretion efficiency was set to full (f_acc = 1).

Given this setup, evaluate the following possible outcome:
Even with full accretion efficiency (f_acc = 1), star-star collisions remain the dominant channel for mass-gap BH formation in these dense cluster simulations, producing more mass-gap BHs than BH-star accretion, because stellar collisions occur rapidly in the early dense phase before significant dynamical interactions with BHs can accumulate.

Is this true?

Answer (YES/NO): NO